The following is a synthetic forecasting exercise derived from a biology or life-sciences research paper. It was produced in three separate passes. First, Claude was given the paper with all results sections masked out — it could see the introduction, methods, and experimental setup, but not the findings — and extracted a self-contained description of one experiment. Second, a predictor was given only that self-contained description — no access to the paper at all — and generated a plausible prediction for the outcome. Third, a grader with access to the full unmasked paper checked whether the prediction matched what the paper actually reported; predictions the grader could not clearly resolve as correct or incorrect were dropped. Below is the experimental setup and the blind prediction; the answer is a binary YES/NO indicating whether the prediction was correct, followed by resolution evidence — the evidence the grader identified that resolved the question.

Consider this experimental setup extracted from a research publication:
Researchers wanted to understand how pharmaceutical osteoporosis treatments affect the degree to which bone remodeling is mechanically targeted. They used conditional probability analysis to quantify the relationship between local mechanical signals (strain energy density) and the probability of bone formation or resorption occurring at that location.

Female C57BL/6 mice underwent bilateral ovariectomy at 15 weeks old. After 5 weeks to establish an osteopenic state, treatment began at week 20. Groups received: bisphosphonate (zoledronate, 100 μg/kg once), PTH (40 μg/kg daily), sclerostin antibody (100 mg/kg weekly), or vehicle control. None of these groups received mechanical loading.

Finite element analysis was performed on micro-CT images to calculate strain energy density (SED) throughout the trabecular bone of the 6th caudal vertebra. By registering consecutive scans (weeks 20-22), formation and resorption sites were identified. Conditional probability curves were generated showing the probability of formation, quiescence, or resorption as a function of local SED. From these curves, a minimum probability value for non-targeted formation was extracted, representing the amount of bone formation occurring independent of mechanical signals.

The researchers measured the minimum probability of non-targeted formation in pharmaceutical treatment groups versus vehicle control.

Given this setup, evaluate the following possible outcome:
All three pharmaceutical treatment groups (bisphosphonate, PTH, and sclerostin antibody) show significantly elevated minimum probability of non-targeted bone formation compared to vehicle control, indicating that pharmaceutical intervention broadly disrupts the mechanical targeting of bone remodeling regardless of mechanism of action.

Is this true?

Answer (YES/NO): NO